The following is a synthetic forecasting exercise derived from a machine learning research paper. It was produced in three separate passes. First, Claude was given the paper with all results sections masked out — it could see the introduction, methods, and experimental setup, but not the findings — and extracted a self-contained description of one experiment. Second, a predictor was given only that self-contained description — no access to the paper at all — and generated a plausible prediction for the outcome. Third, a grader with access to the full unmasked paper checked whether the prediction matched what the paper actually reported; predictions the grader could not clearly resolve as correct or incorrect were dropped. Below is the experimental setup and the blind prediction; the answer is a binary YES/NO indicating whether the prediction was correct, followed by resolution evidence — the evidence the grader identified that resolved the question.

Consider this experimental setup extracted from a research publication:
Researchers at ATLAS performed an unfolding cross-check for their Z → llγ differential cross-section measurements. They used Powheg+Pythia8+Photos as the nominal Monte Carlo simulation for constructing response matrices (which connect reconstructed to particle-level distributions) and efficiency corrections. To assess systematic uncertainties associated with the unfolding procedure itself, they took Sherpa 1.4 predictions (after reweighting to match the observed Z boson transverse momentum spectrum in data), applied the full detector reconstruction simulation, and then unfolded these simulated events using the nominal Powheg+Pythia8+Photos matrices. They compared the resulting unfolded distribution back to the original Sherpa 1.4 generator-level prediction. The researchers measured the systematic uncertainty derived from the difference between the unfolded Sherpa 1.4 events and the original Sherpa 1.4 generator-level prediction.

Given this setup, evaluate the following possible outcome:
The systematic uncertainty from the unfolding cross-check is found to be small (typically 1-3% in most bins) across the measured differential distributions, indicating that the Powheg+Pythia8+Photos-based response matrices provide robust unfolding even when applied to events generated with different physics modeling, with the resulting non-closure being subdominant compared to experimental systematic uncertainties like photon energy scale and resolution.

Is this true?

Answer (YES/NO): NO